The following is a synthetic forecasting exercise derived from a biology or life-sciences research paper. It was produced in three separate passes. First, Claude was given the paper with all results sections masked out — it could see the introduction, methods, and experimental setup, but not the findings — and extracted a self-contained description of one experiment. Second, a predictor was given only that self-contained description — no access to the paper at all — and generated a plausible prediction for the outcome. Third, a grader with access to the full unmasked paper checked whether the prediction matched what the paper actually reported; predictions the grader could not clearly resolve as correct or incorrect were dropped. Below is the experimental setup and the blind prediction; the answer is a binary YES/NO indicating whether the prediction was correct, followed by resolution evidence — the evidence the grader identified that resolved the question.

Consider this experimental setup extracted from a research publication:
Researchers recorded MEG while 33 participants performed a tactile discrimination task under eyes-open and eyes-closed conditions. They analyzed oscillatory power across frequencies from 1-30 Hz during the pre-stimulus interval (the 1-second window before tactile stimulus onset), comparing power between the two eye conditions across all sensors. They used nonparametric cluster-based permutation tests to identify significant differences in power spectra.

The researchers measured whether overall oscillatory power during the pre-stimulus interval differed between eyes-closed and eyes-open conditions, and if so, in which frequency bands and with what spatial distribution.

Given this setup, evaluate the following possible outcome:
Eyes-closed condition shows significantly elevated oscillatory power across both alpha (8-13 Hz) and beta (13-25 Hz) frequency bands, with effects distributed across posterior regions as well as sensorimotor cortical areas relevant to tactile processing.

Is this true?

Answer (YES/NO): NO